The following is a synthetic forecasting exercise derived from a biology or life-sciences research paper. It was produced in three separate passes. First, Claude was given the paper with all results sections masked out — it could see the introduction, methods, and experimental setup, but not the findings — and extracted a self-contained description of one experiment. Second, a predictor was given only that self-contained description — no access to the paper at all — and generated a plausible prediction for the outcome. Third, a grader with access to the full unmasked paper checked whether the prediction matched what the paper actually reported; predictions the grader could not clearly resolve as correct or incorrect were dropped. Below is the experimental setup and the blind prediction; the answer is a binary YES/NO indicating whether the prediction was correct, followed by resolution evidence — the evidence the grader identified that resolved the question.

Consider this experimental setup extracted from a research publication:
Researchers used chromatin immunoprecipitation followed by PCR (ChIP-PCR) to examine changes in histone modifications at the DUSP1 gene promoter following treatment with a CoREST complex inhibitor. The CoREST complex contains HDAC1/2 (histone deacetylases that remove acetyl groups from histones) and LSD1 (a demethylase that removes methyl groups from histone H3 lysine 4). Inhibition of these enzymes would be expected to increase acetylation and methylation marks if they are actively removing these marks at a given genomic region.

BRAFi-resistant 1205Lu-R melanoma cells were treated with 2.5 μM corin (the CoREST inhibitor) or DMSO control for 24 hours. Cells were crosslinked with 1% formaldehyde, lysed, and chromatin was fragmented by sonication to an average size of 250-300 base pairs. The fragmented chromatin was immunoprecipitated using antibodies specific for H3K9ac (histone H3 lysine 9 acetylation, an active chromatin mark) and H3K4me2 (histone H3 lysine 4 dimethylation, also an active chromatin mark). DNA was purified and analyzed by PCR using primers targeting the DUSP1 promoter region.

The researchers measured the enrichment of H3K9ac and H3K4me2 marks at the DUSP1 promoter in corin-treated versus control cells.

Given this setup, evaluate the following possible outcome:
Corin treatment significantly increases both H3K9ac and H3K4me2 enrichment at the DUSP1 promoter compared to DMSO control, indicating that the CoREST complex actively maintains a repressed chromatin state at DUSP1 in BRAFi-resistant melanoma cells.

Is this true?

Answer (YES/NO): YES